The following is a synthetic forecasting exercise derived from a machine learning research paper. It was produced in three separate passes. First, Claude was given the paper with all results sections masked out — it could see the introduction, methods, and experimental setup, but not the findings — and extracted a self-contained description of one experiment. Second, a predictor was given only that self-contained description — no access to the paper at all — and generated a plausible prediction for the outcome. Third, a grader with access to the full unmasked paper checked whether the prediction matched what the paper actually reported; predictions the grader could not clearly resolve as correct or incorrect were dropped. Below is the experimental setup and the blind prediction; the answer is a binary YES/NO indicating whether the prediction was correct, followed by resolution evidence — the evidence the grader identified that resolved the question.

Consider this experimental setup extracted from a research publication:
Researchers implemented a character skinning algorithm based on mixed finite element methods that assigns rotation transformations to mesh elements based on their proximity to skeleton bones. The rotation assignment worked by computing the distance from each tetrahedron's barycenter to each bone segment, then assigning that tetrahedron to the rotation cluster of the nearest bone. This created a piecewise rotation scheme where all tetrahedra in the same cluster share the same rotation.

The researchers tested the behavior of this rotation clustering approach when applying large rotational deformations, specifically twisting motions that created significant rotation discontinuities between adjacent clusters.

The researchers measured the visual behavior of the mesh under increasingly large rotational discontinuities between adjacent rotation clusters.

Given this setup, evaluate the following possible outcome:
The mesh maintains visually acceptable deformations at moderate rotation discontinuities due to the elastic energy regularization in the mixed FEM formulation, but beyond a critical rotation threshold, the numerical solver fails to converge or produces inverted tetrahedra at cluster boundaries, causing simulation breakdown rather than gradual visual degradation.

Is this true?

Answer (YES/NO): NO